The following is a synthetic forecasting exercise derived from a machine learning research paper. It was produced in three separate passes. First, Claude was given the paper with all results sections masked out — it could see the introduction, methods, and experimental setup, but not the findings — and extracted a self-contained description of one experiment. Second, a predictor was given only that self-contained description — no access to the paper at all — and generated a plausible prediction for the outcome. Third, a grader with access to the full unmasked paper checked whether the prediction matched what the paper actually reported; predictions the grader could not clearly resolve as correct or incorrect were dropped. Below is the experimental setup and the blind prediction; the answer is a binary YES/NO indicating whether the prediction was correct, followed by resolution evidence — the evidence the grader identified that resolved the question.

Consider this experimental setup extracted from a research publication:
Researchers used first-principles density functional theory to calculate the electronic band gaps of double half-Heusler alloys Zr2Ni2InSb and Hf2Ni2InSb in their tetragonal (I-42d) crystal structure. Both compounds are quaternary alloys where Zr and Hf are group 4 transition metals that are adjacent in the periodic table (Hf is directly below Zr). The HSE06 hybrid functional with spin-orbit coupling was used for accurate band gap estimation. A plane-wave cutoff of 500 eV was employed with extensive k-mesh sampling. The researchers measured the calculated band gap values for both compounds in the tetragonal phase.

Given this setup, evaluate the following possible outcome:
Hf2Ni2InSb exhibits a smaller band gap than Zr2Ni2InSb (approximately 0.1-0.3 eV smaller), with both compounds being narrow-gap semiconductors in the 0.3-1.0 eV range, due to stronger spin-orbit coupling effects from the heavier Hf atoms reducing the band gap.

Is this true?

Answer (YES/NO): YES